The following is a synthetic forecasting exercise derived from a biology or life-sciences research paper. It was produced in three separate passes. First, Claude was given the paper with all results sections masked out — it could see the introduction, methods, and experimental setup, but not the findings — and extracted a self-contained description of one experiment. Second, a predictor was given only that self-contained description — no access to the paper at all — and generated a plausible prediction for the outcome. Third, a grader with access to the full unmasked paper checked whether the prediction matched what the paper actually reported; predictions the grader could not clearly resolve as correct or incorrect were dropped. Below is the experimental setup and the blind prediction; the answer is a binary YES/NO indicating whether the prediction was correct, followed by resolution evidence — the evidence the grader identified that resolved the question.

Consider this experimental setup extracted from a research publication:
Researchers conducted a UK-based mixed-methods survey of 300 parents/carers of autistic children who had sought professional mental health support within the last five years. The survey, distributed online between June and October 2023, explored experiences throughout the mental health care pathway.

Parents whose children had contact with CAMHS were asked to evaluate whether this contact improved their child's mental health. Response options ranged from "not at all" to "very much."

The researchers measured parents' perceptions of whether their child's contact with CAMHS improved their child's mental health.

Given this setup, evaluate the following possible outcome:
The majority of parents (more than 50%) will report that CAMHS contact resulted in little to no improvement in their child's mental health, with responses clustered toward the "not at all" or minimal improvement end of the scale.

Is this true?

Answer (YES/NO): YES